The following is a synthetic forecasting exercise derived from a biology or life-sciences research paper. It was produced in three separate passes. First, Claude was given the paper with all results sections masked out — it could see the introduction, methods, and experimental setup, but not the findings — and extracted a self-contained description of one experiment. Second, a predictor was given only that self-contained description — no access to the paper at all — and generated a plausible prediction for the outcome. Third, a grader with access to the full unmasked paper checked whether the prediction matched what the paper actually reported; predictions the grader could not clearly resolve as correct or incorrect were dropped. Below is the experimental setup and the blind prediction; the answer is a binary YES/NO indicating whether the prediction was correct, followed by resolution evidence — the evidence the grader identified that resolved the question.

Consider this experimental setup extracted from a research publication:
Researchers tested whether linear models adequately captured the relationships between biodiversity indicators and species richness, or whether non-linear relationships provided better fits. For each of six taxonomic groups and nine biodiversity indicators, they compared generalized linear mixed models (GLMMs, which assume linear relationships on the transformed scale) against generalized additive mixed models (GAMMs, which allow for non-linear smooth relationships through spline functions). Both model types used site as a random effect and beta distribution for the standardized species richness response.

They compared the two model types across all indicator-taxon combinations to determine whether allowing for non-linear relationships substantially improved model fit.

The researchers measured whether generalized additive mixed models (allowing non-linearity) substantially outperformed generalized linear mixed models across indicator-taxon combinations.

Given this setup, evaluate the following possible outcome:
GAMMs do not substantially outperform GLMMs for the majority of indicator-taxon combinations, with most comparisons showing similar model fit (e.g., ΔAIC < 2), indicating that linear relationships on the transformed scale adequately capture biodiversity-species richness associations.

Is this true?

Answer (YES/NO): YES